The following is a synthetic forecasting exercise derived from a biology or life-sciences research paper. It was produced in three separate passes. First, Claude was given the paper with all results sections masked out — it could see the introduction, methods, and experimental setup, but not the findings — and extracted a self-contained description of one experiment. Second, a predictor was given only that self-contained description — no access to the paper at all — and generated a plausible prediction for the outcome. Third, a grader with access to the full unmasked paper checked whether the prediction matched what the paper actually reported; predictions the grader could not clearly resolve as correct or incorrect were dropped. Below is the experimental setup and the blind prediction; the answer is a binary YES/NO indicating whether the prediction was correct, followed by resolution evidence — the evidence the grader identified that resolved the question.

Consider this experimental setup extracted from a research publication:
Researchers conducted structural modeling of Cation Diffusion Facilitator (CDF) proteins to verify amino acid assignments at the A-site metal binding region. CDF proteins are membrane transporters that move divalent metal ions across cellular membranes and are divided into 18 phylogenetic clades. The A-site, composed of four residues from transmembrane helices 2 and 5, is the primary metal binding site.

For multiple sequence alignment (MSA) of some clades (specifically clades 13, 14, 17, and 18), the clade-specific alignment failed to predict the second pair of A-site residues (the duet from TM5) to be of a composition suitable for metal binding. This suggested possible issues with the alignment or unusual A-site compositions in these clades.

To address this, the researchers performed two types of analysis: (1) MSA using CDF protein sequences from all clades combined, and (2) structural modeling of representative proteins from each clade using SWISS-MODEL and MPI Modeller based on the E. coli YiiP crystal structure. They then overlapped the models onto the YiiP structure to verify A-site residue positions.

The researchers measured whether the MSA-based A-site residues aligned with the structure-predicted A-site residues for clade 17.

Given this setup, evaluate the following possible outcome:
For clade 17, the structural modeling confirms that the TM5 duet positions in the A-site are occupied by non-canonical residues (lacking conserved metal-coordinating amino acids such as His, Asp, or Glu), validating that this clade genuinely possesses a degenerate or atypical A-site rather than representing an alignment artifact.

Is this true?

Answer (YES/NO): NO